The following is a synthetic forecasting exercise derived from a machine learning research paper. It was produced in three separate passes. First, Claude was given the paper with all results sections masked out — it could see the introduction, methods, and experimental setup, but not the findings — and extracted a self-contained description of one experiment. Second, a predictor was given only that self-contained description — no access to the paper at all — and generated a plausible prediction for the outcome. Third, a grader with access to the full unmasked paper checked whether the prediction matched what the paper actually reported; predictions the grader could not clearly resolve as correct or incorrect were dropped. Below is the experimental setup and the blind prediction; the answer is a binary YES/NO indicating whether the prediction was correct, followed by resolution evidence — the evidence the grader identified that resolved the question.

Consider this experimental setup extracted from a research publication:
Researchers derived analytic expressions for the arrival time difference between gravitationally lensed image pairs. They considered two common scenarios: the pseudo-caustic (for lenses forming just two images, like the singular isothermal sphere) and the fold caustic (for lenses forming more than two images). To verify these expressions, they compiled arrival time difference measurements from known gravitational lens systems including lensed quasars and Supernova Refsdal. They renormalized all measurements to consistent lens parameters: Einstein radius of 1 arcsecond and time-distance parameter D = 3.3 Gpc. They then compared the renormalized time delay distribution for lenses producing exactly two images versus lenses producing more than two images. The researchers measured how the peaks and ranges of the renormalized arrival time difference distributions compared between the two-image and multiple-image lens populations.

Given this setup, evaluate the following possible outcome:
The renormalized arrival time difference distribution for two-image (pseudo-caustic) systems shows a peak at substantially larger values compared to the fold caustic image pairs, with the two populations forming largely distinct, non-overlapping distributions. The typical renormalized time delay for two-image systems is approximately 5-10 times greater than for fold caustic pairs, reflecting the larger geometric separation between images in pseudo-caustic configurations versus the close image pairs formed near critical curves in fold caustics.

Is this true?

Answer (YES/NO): NO